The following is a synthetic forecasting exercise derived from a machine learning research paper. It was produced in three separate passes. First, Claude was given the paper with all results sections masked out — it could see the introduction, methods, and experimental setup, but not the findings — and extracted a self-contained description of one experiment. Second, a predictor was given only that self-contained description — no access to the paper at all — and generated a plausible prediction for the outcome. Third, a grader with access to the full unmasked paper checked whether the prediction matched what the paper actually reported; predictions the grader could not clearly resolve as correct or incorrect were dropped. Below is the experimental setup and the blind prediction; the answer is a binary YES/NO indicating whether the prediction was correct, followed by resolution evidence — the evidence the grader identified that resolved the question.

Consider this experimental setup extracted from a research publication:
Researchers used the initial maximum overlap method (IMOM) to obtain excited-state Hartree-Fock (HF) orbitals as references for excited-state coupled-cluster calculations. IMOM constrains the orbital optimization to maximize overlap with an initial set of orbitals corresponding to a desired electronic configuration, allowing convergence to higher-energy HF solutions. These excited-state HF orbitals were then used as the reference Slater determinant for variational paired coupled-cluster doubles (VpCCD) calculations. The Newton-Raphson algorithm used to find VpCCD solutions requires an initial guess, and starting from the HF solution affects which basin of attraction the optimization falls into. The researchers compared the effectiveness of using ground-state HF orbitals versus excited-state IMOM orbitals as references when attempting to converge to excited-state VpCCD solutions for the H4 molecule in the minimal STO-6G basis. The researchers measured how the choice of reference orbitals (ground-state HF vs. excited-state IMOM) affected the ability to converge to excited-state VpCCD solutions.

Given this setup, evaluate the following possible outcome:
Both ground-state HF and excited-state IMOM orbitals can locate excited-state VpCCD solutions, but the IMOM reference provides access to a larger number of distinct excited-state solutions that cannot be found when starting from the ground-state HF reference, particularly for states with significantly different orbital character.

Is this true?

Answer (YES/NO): NO